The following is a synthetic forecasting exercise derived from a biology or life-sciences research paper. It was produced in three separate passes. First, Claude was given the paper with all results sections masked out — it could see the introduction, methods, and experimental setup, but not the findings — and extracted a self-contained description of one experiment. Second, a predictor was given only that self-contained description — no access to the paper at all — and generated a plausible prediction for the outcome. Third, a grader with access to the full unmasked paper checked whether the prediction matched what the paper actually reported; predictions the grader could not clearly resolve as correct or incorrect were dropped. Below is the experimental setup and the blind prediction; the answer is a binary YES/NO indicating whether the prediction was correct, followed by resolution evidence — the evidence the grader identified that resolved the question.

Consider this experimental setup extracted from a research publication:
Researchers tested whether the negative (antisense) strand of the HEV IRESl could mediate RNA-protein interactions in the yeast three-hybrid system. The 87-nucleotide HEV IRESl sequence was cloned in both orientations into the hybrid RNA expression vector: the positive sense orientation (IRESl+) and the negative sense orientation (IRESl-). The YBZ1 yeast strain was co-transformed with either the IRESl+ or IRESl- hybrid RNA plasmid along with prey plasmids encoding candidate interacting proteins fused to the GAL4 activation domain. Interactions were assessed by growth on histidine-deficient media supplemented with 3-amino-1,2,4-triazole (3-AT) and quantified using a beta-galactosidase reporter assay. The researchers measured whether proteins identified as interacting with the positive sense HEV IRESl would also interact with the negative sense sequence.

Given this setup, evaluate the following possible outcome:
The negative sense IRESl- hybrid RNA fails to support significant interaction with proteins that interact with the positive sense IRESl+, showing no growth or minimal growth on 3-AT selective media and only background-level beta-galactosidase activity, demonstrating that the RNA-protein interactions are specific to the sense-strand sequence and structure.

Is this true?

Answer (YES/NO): YES